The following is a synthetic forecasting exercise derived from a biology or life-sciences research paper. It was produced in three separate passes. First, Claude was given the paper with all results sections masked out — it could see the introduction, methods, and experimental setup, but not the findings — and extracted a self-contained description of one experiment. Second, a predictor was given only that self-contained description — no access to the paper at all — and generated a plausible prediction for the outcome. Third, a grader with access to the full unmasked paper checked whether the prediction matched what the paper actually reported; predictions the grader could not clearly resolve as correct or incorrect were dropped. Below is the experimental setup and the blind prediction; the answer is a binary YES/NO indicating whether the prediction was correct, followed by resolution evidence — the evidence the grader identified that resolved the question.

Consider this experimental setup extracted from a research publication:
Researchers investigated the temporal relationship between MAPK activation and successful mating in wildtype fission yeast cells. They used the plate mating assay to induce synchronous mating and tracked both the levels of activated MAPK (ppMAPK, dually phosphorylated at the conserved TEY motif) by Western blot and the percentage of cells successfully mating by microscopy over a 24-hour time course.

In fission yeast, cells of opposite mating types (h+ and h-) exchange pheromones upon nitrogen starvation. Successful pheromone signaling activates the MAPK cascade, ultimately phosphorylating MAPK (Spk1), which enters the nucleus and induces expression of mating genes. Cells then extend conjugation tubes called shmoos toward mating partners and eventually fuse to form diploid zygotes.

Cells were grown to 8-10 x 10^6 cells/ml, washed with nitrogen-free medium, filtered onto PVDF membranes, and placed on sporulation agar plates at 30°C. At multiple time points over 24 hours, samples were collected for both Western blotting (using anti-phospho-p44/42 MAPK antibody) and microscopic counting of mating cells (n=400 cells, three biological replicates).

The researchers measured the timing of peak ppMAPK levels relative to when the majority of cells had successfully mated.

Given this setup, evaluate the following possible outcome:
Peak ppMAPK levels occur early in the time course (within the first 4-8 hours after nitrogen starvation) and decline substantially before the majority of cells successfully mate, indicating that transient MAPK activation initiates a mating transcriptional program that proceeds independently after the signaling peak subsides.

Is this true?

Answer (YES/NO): YES